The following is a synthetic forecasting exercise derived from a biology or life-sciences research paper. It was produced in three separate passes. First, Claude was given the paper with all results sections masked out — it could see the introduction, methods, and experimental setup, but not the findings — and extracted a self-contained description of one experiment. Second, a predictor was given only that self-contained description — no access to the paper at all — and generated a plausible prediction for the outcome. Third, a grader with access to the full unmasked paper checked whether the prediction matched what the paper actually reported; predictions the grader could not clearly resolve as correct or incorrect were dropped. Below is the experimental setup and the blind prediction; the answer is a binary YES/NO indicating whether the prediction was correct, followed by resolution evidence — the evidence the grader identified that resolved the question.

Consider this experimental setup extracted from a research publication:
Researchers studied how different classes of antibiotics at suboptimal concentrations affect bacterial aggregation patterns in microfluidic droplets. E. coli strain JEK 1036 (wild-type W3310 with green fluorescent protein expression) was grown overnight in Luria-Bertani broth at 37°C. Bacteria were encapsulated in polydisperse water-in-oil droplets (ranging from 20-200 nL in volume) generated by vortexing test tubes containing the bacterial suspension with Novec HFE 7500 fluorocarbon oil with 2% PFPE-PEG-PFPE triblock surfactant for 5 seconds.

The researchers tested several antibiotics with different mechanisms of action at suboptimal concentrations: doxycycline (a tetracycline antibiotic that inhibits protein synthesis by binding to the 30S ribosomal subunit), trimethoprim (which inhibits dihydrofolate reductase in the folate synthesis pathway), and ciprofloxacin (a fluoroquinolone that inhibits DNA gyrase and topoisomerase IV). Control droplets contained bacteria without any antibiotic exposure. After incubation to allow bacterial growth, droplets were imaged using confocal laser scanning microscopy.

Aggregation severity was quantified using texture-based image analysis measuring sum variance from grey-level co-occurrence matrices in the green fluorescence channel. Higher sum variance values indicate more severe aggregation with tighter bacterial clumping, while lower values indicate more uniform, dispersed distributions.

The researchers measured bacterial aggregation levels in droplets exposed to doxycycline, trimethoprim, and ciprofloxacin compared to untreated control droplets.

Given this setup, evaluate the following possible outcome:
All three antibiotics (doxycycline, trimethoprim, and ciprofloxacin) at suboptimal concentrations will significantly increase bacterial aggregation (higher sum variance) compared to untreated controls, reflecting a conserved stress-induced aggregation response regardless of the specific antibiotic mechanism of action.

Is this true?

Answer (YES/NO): YES